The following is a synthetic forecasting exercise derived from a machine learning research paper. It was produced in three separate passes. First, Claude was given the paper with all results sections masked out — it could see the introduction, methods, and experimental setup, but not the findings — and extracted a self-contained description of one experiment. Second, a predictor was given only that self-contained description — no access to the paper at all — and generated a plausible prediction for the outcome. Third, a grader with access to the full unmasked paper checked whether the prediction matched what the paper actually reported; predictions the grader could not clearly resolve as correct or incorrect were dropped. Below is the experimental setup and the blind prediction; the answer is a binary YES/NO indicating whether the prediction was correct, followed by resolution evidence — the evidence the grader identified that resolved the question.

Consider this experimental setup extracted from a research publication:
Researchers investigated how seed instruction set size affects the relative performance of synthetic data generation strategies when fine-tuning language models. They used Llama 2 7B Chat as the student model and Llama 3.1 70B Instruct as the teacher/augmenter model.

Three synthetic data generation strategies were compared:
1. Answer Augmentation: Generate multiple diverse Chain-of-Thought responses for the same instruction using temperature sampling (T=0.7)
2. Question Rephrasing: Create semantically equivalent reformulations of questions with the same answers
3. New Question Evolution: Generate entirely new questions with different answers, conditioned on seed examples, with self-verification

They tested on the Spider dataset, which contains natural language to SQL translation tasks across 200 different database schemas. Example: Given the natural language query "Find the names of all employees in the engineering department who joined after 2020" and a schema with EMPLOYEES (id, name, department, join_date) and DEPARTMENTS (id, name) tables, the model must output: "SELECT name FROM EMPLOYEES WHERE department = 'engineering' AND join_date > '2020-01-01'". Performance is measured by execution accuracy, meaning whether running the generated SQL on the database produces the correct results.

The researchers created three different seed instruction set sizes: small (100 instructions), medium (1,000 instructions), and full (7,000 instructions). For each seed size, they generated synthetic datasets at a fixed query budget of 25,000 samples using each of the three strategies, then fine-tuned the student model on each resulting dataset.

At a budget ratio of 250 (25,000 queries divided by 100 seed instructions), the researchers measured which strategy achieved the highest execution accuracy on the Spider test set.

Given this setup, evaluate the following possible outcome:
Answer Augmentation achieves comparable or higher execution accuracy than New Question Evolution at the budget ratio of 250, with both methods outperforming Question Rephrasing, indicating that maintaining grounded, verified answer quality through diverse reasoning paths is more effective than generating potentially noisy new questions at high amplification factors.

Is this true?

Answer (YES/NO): NO